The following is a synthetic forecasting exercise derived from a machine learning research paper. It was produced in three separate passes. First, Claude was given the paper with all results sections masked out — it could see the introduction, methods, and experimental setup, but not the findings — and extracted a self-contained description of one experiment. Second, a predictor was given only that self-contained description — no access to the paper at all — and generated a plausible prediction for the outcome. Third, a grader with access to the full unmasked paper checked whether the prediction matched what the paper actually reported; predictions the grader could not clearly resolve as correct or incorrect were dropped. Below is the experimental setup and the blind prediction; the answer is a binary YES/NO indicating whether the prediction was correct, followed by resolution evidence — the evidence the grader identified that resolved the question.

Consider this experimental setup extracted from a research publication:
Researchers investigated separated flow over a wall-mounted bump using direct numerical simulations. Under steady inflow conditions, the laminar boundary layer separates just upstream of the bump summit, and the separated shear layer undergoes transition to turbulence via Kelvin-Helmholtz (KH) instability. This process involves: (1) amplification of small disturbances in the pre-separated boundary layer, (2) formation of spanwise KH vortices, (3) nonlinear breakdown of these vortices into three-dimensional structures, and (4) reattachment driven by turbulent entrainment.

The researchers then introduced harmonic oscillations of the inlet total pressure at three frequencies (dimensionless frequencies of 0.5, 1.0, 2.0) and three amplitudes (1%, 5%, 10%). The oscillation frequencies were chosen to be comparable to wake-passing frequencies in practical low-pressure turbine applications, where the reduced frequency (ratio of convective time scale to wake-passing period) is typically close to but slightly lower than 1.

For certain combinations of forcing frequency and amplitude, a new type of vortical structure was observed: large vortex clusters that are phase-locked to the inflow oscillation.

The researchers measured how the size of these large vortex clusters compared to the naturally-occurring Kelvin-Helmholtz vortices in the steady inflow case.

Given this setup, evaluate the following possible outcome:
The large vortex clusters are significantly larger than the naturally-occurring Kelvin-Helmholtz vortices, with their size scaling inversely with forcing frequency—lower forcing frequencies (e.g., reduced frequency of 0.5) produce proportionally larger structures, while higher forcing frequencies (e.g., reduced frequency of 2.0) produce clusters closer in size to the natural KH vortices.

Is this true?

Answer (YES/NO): NO